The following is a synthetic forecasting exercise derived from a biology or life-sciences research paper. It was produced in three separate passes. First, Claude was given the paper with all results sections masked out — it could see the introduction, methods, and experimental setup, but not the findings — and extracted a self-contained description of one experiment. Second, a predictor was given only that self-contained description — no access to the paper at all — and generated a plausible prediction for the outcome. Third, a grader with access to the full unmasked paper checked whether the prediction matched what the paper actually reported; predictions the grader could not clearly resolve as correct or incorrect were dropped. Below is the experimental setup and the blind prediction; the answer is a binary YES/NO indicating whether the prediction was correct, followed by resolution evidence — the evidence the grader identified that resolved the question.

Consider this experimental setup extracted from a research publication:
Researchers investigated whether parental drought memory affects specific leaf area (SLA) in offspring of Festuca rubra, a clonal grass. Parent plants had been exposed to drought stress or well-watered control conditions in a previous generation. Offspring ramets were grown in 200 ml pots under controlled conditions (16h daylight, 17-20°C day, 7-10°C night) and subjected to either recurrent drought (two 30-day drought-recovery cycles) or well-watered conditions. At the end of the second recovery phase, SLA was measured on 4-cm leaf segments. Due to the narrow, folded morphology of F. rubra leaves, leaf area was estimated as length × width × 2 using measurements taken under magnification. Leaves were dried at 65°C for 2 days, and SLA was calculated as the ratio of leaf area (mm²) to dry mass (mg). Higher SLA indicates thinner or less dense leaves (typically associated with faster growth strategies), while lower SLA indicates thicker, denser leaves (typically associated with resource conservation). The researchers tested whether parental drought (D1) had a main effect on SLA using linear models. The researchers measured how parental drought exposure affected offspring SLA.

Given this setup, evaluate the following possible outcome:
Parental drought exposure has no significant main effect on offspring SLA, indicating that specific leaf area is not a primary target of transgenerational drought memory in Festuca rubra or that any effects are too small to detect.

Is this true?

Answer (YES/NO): NO